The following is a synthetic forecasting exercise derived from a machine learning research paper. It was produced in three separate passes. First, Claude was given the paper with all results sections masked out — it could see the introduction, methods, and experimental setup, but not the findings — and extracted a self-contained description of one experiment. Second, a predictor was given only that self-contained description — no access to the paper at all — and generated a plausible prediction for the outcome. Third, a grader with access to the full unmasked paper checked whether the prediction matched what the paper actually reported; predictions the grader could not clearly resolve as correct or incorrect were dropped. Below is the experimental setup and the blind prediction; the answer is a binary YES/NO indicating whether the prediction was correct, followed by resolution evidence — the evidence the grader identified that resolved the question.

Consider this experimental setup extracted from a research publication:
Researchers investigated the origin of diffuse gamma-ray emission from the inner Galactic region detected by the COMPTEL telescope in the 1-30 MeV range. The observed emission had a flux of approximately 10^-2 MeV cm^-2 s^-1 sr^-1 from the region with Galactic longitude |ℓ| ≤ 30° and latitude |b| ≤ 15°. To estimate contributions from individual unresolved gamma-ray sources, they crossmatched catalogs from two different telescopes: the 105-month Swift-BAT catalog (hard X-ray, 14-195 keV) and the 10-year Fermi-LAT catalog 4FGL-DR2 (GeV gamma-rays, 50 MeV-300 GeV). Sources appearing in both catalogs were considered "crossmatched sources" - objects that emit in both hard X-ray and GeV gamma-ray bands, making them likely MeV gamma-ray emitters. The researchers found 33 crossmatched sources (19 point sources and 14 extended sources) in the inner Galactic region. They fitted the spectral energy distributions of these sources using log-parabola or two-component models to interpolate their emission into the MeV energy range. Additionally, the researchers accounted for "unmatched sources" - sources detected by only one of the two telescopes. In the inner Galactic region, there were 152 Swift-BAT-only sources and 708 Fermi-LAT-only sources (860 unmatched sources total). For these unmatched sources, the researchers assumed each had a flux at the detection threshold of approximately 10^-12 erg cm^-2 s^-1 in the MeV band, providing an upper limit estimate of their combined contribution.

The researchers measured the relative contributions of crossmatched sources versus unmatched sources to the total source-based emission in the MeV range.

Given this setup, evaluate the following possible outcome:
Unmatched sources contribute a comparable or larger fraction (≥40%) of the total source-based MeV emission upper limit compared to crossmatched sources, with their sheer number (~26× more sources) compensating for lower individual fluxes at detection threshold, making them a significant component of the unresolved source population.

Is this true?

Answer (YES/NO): YES